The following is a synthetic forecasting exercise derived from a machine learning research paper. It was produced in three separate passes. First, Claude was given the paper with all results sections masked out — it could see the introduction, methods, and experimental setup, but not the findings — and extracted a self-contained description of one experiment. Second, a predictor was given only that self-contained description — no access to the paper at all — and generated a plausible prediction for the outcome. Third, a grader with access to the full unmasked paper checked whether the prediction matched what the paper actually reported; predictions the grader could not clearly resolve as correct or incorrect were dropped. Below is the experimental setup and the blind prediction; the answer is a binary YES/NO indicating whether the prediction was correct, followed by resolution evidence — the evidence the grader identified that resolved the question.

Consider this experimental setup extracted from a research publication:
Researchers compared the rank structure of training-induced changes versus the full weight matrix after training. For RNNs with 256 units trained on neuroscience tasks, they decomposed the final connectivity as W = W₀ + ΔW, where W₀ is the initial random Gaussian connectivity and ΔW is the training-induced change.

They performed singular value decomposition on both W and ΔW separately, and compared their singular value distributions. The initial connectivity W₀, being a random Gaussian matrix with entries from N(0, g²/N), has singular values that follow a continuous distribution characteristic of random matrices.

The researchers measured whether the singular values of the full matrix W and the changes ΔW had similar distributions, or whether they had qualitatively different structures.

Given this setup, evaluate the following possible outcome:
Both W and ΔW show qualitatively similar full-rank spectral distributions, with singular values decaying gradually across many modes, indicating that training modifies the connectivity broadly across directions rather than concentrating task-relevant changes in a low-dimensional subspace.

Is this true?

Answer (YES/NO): NO